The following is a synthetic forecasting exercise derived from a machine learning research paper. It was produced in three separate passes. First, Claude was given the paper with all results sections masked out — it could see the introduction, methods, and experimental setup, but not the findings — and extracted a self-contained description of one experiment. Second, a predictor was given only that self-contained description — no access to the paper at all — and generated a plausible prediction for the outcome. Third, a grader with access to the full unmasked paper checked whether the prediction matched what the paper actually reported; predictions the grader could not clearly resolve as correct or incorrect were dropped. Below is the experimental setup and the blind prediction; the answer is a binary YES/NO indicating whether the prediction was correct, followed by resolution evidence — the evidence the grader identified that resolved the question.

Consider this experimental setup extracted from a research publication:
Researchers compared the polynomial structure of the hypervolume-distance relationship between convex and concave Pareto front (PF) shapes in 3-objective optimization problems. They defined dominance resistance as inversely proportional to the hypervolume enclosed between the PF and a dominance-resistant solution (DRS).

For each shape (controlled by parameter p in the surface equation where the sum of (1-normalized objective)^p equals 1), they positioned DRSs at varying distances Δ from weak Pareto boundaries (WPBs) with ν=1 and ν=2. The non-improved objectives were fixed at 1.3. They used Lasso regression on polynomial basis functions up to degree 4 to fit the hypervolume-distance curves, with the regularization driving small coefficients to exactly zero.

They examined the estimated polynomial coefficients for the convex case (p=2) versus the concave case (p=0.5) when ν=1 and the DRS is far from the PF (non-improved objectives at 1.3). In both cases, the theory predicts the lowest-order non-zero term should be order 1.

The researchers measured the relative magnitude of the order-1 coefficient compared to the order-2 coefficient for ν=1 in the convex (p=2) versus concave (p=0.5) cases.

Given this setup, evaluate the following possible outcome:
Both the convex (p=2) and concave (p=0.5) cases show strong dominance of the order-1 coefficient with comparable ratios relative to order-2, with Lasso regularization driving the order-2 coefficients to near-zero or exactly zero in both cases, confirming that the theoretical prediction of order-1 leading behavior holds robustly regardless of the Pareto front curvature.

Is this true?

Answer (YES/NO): NO